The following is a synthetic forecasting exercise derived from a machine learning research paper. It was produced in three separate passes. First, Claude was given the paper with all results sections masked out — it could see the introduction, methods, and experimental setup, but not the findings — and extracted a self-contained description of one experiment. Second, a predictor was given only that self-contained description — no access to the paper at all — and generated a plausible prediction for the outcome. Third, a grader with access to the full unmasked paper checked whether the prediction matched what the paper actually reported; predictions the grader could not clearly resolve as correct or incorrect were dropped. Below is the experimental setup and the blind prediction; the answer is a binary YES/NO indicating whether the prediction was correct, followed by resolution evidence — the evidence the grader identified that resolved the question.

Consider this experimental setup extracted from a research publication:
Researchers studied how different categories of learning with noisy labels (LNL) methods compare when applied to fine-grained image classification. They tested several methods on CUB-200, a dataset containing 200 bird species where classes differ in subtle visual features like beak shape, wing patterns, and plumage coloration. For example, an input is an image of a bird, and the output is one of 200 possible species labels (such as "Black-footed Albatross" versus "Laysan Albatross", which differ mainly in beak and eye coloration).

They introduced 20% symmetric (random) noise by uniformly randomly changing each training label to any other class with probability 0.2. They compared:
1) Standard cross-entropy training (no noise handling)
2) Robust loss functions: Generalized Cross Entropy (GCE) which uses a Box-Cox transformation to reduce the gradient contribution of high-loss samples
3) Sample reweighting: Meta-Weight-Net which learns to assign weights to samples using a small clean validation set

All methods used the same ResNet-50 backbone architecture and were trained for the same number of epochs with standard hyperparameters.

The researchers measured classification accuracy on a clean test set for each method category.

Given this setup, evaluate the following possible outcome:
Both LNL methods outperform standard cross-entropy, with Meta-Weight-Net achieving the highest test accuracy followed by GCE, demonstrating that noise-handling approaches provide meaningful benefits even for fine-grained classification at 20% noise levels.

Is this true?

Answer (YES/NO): NO